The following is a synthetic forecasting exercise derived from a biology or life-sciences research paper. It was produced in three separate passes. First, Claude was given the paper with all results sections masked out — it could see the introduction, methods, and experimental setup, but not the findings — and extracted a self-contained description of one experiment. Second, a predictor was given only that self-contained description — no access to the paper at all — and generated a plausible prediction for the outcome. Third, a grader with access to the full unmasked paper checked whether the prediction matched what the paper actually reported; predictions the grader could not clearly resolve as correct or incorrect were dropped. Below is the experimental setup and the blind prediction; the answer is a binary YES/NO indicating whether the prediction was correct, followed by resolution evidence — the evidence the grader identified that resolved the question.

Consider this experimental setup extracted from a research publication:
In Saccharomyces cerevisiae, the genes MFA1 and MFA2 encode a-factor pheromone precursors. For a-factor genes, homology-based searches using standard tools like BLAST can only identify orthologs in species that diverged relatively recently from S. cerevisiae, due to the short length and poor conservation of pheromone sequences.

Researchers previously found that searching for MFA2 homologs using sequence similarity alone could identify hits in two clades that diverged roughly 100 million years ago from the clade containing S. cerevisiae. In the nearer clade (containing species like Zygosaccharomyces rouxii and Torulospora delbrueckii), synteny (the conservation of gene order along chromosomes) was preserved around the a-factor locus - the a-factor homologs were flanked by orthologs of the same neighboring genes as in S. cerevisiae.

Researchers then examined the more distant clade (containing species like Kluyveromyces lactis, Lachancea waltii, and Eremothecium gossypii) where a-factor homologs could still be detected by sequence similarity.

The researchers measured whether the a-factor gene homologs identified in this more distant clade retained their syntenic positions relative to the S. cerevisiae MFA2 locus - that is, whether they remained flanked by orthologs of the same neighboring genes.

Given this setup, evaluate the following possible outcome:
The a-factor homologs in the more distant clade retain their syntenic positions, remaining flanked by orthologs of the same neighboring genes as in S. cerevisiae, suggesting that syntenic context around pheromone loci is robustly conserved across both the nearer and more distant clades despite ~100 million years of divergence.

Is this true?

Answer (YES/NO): NO